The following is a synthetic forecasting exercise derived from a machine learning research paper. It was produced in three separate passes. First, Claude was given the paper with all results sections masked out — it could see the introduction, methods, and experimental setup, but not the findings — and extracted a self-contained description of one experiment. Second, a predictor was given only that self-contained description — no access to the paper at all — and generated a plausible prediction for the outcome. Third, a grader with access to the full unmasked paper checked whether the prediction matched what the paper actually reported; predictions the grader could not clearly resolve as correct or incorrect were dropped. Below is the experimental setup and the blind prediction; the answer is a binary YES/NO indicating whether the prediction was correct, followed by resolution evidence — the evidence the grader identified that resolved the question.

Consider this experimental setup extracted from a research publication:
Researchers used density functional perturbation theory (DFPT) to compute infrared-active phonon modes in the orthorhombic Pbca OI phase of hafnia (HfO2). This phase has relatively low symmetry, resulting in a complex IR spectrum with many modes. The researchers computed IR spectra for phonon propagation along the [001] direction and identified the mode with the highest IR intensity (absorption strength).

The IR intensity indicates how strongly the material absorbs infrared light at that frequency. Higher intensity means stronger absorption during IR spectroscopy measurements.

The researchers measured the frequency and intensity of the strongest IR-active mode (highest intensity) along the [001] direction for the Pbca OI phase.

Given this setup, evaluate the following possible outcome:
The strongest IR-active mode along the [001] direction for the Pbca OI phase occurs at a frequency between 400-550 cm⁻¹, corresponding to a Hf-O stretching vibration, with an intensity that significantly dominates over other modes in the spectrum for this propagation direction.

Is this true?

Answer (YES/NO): NO